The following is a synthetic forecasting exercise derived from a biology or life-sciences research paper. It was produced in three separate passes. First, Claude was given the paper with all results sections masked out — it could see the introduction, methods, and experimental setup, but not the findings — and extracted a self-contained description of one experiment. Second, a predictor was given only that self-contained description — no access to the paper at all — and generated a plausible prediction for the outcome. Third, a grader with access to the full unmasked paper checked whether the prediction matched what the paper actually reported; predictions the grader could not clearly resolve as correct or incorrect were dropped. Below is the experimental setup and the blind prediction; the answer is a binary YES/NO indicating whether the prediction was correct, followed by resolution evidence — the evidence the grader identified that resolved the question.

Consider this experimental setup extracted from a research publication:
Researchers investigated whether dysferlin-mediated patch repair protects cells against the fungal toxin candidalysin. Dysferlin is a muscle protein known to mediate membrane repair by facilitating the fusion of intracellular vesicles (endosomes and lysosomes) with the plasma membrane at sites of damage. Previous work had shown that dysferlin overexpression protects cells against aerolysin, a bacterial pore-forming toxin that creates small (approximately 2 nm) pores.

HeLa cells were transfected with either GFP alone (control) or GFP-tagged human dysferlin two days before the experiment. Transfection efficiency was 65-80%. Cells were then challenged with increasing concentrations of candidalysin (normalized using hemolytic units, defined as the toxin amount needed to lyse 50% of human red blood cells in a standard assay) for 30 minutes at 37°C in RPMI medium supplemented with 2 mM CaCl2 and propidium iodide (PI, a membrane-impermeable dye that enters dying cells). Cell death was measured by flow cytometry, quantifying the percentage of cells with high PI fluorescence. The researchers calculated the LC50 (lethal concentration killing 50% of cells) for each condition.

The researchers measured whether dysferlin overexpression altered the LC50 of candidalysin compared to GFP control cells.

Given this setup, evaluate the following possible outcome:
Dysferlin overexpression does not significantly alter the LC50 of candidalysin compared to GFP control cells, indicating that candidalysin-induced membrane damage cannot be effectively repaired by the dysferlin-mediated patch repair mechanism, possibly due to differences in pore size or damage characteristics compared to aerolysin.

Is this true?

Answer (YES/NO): YES